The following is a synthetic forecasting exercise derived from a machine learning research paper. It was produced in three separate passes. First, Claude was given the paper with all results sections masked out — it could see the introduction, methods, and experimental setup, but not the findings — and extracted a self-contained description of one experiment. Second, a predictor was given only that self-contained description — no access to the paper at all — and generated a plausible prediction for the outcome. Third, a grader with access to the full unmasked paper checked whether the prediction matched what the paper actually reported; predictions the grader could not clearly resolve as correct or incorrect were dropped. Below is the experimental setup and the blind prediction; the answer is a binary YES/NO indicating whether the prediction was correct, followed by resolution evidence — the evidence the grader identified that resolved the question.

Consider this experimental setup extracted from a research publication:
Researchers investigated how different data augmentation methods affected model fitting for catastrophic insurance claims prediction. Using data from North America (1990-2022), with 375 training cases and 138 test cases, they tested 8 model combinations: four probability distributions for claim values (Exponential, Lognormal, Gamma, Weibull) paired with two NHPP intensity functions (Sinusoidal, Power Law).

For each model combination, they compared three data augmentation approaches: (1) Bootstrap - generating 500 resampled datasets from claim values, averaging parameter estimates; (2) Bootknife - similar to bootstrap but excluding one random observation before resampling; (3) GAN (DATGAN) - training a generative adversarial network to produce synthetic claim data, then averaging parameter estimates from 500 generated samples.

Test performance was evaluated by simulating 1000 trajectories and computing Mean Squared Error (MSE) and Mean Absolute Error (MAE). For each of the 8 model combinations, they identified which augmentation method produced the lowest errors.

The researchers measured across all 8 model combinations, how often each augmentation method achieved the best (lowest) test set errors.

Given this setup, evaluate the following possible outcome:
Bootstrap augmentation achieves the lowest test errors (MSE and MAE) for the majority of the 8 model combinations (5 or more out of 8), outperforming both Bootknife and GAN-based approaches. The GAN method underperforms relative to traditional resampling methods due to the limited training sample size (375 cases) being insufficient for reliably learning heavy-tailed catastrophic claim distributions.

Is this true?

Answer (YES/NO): NO